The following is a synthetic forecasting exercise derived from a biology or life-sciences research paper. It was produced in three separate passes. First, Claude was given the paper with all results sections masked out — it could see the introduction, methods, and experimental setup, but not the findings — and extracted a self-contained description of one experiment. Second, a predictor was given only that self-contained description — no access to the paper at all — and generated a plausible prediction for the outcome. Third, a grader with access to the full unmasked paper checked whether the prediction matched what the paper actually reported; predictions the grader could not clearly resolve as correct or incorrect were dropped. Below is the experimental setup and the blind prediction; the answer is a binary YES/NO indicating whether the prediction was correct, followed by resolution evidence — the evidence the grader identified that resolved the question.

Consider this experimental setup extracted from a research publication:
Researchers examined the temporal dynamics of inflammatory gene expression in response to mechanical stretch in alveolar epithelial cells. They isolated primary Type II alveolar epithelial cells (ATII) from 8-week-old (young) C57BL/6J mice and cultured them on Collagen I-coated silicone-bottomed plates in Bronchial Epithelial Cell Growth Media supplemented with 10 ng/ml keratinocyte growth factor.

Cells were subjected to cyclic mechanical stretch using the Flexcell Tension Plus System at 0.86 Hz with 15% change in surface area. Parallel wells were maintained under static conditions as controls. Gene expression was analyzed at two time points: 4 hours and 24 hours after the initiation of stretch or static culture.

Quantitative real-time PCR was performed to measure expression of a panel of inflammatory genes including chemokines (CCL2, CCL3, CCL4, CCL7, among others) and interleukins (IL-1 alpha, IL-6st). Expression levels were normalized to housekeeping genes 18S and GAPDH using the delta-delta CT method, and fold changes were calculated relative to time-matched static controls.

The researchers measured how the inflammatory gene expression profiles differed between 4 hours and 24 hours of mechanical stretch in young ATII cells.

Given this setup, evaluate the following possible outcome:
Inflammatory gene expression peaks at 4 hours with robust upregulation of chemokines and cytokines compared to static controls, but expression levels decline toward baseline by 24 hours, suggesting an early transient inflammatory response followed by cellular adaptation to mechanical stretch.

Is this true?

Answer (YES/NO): NO